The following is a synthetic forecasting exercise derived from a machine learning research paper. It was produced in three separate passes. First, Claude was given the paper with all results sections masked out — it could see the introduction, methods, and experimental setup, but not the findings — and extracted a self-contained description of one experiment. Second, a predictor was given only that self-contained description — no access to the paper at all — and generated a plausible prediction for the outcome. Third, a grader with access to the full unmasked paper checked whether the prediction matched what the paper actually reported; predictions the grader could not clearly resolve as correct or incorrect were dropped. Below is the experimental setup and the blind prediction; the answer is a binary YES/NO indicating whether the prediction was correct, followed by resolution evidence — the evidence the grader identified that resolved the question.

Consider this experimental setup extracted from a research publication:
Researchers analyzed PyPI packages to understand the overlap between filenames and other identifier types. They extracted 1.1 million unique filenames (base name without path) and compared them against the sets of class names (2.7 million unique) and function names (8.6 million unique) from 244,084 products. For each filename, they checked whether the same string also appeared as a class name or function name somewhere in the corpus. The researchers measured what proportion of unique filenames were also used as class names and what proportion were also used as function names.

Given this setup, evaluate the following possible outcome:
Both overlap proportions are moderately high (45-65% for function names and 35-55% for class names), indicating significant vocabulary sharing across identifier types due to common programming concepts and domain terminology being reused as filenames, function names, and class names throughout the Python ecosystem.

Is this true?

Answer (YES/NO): NO